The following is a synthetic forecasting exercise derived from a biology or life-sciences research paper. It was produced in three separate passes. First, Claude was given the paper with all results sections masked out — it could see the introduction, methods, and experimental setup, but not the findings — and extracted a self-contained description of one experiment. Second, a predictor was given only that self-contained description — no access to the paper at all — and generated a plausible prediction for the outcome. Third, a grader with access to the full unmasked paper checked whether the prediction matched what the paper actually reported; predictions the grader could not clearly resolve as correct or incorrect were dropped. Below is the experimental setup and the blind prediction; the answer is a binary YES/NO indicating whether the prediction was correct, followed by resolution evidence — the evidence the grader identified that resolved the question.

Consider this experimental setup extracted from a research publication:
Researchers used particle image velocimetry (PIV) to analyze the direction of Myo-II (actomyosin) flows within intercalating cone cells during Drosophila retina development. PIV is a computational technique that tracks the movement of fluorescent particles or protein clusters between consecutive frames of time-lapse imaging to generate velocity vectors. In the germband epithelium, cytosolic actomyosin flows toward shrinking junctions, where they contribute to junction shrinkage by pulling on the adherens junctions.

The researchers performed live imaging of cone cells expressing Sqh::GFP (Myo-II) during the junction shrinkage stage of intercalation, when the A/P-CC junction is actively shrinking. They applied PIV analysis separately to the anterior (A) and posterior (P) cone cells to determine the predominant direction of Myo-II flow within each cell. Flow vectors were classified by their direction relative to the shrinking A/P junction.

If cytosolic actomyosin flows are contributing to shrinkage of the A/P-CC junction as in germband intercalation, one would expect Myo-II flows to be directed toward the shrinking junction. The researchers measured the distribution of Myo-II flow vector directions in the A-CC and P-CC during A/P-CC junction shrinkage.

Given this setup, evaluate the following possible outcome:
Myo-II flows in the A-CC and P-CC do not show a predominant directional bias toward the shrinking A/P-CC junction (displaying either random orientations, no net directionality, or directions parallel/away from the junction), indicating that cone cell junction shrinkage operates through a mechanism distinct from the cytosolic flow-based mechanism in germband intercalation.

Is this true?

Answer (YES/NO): YES